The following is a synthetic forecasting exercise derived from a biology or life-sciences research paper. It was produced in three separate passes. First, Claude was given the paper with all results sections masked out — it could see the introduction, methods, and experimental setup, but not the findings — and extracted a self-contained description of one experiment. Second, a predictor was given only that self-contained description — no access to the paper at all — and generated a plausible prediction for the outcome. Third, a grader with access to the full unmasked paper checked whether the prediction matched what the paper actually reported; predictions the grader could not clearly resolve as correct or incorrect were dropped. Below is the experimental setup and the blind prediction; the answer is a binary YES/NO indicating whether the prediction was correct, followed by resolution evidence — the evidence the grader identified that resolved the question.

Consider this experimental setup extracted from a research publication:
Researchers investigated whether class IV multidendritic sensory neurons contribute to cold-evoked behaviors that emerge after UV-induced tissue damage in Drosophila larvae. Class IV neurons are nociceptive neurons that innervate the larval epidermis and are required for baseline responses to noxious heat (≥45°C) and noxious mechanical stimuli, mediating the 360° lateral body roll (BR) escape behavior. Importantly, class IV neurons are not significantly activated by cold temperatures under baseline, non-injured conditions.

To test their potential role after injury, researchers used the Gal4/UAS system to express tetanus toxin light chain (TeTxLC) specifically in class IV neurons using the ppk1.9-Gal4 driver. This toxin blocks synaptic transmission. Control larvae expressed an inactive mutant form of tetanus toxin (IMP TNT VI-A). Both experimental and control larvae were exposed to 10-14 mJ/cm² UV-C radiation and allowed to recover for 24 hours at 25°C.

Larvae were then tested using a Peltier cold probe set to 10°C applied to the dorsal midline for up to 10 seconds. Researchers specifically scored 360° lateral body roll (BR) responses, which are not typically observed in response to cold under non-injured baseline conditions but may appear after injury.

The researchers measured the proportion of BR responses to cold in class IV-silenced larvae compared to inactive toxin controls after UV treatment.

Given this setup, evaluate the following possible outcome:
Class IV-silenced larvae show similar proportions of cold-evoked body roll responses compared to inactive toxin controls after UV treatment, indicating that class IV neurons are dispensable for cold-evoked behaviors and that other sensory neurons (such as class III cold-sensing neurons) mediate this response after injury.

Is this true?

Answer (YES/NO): NO